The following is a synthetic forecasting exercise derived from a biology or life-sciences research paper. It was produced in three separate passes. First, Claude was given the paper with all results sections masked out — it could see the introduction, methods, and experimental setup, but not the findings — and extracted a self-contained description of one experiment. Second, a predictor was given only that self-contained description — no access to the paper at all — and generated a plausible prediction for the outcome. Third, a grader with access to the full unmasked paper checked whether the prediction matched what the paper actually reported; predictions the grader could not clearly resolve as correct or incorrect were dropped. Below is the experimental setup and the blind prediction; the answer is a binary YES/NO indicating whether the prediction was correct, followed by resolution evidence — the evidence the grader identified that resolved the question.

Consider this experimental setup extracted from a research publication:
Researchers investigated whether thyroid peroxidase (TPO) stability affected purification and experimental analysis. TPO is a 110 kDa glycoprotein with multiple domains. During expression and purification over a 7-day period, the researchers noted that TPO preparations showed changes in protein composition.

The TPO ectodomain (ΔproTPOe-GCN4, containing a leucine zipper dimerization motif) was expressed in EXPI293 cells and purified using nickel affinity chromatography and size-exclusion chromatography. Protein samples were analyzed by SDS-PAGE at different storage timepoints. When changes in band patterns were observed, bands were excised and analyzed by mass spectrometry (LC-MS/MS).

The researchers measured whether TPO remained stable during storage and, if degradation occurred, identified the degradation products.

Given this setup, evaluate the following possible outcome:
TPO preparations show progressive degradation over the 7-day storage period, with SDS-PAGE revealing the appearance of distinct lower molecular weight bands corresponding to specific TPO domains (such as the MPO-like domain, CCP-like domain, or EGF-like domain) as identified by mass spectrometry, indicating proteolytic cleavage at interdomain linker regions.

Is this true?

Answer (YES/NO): NO